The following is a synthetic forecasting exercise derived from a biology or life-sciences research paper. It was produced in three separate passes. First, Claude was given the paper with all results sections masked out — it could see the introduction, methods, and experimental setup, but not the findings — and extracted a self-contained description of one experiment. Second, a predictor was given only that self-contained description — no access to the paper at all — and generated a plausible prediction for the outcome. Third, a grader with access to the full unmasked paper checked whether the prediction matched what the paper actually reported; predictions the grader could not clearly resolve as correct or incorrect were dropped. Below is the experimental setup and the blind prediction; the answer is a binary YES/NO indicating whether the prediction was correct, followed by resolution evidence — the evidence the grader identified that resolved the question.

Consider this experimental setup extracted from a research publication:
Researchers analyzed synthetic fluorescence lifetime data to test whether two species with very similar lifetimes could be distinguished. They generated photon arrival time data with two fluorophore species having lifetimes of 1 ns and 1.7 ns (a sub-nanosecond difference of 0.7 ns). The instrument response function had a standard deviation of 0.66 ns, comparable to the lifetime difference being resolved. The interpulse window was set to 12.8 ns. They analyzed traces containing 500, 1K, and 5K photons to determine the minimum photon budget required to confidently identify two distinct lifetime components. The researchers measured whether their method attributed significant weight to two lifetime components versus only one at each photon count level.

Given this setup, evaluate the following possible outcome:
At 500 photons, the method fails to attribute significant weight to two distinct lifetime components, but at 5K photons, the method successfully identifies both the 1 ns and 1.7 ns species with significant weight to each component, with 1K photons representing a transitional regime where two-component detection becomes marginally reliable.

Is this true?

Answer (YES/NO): NO